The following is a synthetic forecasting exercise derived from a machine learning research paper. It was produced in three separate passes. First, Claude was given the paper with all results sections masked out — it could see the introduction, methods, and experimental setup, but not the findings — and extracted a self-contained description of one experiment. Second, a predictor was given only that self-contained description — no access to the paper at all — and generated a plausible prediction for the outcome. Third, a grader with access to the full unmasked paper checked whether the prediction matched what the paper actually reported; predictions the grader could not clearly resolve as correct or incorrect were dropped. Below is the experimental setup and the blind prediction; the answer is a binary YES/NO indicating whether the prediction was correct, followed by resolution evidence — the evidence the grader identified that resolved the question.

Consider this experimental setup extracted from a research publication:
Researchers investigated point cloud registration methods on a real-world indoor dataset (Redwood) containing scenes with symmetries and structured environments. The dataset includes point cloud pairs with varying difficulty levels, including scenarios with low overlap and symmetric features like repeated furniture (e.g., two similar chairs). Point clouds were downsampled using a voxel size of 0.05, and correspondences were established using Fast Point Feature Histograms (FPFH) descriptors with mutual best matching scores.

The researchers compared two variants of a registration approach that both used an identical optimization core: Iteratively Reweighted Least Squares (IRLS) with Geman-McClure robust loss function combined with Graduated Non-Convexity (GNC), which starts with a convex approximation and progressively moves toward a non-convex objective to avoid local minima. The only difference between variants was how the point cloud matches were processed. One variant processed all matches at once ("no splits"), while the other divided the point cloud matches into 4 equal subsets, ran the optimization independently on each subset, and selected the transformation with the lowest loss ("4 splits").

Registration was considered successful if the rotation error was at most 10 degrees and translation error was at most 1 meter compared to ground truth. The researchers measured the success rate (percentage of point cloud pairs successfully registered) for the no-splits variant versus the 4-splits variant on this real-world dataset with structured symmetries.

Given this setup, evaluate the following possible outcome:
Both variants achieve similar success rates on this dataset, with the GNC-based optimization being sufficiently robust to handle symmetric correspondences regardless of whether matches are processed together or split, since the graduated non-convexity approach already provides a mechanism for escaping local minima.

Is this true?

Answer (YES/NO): NO